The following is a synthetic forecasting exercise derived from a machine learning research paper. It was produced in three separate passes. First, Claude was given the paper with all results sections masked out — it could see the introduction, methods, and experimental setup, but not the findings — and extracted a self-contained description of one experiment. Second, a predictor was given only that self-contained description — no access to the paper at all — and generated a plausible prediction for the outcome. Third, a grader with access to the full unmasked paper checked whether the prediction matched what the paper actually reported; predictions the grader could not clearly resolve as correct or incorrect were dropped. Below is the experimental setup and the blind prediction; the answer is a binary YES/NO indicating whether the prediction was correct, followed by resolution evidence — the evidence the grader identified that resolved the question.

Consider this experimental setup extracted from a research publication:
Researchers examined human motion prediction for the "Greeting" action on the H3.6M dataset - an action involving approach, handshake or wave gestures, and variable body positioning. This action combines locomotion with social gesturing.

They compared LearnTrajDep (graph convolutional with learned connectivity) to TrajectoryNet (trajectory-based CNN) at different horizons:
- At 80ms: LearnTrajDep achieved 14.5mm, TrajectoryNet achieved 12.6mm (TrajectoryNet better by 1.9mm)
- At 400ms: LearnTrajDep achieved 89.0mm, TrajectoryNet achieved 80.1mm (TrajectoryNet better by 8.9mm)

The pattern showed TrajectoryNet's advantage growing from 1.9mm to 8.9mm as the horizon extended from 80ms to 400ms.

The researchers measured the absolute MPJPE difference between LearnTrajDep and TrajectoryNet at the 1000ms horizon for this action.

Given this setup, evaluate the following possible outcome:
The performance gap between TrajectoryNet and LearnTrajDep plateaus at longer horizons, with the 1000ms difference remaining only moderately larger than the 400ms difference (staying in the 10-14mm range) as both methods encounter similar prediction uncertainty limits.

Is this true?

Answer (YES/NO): NO